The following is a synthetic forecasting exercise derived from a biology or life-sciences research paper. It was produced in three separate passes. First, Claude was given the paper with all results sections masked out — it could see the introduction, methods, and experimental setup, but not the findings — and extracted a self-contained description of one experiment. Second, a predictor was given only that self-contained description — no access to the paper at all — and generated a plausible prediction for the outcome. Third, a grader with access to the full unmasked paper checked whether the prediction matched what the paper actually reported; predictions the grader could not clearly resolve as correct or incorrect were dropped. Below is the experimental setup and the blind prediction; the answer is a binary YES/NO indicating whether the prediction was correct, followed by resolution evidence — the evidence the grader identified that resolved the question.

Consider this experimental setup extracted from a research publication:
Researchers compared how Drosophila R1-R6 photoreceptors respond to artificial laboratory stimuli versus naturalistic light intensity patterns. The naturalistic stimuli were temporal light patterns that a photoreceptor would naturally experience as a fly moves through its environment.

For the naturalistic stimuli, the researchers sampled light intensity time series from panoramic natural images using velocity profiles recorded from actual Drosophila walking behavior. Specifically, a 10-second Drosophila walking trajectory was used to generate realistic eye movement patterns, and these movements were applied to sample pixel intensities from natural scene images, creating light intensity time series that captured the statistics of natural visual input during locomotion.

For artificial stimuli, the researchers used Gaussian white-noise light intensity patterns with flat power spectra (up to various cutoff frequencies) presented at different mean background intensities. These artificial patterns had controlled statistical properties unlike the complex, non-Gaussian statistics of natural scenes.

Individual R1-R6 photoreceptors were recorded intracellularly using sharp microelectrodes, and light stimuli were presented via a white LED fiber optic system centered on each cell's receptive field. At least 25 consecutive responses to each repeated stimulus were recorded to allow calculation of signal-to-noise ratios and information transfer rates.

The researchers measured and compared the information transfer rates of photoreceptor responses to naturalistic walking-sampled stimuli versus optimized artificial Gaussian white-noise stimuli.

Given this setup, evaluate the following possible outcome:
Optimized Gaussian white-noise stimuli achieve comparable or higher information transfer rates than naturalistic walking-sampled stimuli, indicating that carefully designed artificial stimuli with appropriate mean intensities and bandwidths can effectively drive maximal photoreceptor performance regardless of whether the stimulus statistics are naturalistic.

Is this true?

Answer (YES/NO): NO